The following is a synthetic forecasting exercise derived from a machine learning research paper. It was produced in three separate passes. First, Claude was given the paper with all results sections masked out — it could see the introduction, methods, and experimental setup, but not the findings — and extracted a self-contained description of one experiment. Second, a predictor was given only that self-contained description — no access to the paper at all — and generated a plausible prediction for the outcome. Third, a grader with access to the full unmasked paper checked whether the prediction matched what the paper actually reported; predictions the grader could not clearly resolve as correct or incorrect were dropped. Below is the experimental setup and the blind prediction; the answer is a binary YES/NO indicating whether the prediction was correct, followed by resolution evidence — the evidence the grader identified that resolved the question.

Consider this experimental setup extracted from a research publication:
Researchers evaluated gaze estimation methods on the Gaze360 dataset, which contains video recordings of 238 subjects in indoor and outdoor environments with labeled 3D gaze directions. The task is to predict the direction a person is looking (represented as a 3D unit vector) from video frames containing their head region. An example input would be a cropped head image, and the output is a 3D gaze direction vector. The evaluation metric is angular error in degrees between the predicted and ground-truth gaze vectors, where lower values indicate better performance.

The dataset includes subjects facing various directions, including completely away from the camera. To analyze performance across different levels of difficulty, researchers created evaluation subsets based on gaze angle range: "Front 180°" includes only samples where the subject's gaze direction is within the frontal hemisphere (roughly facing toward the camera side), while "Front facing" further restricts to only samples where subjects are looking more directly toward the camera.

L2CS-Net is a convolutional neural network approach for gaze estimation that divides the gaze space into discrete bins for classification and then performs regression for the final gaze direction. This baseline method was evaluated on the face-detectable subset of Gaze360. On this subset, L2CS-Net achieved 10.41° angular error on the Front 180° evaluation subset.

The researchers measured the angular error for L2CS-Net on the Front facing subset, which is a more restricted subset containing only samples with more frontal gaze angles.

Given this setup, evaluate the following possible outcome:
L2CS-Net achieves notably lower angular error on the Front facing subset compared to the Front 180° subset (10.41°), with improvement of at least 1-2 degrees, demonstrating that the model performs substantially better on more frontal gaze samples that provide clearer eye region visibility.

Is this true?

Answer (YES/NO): YES